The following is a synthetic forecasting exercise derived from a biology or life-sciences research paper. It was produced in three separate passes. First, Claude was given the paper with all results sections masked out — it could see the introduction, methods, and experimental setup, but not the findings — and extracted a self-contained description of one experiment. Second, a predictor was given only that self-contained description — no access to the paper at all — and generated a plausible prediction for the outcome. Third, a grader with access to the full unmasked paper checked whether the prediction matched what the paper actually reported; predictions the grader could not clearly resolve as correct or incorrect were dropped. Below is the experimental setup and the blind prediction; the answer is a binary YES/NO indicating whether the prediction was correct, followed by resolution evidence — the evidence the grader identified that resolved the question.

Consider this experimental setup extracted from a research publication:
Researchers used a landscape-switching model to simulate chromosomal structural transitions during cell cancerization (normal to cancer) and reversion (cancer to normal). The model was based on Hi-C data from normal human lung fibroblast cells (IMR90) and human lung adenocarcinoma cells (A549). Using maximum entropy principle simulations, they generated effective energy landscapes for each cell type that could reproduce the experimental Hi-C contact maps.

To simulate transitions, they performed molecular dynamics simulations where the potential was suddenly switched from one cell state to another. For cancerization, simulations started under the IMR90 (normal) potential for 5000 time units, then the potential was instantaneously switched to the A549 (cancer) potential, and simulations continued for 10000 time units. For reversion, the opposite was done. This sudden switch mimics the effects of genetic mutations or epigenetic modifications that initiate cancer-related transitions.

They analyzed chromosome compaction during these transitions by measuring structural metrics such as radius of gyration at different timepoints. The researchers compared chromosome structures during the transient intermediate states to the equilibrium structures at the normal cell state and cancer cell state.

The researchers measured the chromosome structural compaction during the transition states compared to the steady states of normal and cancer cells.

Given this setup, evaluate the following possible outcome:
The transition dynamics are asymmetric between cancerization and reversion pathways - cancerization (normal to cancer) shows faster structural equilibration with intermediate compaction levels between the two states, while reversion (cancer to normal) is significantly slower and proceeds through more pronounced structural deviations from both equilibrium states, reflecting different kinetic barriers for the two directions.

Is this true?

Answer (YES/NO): NO